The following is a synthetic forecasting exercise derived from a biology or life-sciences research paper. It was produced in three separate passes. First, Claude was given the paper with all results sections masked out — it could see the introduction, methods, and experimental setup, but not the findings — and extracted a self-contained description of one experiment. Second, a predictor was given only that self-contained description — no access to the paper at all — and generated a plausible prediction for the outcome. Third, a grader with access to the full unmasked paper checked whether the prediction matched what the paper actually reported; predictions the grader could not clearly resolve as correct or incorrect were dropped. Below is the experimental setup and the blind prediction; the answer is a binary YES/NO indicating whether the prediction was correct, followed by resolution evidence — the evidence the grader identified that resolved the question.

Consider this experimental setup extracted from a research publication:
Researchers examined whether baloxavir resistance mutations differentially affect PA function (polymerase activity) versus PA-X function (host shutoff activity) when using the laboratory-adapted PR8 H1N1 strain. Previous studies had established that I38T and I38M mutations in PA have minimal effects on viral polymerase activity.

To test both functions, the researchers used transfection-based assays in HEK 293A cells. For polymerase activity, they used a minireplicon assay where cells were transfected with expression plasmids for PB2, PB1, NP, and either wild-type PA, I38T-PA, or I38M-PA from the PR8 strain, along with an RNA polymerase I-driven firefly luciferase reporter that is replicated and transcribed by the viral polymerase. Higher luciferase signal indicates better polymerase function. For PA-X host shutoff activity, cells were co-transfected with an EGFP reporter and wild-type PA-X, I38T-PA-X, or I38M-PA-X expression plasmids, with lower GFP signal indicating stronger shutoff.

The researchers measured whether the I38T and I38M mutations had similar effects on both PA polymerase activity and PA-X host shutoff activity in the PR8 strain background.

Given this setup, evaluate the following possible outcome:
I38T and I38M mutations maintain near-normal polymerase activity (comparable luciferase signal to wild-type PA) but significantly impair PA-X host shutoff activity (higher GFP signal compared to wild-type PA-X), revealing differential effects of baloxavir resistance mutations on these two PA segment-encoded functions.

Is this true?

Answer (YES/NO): YES